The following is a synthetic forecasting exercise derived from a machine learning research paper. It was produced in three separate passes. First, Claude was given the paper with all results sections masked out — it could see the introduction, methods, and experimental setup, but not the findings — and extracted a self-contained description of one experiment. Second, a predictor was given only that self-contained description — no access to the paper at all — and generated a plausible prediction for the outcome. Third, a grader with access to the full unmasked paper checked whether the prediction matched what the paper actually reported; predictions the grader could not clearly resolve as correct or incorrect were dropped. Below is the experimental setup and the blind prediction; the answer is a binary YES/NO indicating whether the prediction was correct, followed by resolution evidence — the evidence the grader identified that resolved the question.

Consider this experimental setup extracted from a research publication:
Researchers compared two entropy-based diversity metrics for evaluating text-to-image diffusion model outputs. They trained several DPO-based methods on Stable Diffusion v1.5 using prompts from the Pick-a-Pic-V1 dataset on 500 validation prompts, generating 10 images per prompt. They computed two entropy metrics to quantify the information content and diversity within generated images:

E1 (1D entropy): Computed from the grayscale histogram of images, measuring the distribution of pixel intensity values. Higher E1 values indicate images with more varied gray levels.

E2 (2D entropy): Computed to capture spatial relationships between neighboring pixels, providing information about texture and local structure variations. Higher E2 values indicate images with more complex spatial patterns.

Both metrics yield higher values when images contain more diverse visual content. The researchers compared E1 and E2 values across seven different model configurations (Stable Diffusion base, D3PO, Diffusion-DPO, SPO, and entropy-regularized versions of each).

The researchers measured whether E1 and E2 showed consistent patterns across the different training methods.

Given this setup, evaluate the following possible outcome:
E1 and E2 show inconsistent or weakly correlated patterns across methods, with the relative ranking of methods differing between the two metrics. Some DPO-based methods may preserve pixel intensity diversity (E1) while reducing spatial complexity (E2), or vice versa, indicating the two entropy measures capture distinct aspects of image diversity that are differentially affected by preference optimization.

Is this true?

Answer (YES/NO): NO